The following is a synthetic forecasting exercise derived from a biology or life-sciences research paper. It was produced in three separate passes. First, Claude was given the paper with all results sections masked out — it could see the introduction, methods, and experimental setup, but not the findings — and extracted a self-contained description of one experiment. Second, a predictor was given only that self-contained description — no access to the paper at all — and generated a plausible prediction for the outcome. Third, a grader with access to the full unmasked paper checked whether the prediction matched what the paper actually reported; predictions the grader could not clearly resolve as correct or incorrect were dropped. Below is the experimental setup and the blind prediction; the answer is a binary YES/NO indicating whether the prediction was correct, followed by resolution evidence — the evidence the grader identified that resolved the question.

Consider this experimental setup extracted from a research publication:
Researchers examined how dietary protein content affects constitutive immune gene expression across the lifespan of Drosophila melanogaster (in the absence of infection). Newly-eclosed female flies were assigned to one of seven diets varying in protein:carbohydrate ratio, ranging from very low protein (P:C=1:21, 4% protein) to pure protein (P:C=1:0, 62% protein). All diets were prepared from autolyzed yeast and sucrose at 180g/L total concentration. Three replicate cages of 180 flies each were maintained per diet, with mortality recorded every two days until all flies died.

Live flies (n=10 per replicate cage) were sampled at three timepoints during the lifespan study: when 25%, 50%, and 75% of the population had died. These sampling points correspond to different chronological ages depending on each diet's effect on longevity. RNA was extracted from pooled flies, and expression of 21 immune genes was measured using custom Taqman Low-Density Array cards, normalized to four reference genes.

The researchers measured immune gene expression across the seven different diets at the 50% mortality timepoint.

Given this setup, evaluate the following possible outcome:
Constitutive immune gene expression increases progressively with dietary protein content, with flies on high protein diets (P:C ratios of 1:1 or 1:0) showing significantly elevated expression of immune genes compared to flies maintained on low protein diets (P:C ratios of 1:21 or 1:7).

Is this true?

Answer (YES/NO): NO